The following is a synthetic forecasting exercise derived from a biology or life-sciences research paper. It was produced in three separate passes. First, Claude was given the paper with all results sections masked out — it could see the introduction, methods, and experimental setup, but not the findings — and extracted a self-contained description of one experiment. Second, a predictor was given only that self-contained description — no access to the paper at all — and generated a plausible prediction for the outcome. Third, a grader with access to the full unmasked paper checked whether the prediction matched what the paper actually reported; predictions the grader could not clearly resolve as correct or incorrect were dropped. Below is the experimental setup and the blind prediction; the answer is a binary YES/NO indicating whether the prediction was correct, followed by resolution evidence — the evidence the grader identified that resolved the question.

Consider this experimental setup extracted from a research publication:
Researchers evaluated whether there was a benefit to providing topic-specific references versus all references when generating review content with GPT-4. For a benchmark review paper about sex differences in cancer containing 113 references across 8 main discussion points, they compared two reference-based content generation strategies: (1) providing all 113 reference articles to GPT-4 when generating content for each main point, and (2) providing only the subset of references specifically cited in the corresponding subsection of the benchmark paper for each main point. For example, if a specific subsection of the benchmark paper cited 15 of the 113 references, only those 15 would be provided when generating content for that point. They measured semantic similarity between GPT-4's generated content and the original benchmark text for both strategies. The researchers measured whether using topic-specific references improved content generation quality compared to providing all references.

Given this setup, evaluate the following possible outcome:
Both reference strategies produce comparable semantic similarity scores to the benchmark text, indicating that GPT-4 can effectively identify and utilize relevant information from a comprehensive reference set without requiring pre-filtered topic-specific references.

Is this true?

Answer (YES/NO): NO